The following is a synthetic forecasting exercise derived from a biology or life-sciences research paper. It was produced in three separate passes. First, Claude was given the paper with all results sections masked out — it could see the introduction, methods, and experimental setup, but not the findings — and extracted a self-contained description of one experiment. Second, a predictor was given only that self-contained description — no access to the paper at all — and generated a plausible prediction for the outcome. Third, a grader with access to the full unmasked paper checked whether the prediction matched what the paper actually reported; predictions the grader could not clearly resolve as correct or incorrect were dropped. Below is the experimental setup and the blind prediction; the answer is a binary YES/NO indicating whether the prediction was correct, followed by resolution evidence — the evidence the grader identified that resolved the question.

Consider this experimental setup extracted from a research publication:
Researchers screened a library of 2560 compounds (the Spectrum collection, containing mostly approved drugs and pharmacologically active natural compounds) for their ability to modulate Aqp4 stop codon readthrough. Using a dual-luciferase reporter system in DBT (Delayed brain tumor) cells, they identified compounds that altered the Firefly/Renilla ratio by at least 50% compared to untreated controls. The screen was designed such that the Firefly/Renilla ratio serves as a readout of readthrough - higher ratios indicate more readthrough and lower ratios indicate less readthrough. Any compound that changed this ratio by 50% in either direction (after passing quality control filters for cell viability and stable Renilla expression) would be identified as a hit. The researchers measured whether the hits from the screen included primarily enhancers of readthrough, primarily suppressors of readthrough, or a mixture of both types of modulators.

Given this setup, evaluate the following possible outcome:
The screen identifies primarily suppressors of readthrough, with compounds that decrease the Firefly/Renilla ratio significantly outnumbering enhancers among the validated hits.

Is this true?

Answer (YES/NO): NO